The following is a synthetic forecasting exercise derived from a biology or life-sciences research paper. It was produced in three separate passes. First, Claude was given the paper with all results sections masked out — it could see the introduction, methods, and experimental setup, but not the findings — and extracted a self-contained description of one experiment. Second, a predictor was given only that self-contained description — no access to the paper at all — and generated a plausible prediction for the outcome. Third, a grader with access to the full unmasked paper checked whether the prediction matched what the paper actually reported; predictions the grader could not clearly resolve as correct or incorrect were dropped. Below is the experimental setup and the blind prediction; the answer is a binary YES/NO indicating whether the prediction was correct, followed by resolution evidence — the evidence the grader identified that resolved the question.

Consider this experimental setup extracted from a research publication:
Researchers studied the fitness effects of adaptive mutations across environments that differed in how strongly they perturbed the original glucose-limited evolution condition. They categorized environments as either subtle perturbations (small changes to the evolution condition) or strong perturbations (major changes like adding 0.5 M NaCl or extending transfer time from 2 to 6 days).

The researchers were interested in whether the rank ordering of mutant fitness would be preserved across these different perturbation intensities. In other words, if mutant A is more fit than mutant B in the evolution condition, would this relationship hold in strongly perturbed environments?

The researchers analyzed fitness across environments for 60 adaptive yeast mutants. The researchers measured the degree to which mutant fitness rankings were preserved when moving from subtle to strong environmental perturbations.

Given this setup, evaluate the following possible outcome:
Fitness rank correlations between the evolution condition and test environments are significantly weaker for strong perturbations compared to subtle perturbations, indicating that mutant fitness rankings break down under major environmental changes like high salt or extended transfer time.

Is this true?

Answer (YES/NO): YES